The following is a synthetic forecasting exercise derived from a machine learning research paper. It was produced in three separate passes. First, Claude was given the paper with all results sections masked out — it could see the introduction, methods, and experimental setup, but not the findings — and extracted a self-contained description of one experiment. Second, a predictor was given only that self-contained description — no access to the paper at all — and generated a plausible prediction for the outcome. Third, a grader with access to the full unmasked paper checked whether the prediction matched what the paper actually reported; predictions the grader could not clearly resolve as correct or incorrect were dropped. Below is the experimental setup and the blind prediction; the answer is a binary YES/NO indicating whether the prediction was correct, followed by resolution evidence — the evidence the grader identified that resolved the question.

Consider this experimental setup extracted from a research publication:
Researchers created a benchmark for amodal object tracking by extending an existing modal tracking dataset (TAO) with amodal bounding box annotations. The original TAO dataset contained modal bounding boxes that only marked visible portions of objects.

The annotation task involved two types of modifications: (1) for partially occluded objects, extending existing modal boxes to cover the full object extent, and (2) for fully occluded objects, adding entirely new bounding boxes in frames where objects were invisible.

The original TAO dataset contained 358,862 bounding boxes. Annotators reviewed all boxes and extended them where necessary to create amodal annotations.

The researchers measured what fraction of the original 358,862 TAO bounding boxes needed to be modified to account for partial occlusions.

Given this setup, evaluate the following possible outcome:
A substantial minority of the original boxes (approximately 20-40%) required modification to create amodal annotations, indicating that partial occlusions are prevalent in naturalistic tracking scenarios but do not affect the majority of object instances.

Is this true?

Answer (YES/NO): NO